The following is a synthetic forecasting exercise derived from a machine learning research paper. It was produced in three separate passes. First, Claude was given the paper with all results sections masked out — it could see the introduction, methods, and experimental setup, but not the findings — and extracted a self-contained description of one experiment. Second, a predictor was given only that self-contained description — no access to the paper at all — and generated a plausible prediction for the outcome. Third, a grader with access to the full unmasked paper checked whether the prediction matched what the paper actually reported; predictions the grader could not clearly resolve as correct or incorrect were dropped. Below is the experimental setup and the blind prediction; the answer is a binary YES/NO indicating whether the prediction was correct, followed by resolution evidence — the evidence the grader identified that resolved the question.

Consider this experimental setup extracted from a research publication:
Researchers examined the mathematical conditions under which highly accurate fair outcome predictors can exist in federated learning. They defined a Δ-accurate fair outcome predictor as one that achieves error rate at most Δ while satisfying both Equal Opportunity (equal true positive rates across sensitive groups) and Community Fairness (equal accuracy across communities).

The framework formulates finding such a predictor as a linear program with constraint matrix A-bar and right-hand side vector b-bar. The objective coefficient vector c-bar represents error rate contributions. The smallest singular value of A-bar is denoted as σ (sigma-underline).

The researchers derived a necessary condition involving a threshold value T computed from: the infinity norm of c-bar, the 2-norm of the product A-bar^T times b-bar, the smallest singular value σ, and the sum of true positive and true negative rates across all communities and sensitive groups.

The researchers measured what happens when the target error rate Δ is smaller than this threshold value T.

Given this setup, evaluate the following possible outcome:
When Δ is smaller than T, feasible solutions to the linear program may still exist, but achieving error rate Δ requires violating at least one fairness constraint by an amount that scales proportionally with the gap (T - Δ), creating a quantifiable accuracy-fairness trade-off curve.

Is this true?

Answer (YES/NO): NO